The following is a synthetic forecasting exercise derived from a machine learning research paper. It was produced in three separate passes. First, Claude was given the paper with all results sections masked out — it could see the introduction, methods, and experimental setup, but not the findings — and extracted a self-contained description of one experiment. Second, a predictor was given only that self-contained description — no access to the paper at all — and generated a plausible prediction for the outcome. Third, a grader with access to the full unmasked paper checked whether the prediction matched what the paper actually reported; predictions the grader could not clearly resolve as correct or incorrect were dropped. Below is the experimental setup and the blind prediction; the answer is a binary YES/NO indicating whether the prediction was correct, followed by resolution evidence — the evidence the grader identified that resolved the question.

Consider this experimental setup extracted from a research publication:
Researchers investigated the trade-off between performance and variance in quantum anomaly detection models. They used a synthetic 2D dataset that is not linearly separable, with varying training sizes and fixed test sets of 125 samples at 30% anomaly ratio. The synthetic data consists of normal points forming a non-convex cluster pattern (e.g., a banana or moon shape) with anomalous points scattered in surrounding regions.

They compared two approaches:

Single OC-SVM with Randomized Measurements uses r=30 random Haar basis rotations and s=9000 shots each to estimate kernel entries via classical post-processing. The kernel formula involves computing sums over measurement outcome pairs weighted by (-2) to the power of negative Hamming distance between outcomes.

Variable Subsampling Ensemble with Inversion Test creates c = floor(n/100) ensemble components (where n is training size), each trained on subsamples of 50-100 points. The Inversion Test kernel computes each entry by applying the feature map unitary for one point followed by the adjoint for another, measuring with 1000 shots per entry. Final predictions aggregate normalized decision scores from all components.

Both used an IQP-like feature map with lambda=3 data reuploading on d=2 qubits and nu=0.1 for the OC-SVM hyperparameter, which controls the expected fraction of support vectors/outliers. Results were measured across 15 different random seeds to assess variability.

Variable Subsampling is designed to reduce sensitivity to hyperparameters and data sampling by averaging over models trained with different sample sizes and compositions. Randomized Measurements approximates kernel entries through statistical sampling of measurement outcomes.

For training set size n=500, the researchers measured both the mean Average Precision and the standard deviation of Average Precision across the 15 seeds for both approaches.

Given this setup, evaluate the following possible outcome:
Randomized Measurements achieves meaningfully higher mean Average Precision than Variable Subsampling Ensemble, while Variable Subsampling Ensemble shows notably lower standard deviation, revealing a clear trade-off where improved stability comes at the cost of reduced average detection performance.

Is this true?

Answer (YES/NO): NO